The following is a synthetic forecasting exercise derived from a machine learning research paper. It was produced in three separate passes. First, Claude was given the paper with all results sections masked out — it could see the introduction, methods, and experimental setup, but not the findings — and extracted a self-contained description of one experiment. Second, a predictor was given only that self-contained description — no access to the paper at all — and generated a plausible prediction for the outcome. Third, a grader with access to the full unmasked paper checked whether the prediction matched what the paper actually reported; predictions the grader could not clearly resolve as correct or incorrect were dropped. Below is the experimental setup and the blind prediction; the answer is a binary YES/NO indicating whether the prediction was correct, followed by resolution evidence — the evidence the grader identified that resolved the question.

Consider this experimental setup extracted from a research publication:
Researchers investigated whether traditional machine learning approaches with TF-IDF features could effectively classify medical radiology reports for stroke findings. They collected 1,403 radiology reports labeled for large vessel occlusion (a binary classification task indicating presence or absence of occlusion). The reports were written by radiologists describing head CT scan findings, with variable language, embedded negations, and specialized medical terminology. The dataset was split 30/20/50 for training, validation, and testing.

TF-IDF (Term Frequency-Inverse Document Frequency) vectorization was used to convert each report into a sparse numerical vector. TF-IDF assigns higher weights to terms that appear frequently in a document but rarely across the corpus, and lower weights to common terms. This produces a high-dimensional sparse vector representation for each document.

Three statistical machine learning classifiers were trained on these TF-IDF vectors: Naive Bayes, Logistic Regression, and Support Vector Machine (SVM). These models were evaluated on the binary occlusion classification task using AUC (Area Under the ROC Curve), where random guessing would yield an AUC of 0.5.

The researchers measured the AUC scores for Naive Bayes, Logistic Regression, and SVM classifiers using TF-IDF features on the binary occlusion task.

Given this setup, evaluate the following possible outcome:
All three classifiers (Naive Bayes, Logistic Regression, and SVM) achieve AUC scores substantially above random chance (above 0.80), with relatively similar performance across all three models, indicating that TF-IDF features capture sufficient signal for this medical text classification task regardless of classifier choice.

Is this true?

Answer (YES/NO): NO